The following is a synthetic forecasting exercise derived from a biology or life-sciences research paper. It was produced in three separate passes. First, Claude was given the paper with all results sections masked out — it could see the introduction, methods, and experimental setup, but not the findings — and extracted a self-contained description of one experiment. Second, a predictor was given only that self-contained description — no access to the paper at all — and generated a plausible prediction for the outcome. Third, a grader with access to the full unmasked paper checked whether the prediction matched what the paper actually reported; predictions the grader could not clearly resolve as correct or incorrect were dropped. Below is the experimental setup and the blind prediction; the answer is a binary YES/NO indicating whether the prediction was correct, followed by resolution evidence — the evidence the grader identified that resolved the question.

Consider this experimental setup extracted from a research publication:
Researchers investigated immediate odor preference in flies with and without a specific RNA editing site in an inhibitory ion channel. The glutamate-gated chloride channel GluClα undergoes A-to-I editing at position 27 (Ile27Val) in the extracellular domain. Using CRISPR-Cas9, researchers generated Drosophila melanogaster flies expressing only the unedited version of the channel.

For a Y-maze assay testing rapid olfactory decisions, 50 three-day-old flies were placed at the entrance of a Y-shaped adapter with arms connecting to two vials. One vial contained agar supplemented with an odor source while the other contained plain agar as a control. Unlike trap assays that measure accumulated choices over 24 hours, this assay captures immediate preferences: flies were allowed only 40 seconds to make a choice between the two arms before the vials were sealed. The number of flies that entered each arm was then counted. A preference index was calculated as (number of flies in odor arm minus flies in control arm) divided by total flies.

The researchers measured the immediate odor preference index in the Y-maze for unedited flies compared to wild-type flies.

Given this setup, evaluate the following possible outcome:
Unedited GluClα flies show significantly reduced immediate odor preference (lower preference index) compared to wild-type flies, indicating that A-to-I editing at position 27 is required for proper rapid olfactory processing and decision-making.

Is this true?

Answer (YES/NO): YES